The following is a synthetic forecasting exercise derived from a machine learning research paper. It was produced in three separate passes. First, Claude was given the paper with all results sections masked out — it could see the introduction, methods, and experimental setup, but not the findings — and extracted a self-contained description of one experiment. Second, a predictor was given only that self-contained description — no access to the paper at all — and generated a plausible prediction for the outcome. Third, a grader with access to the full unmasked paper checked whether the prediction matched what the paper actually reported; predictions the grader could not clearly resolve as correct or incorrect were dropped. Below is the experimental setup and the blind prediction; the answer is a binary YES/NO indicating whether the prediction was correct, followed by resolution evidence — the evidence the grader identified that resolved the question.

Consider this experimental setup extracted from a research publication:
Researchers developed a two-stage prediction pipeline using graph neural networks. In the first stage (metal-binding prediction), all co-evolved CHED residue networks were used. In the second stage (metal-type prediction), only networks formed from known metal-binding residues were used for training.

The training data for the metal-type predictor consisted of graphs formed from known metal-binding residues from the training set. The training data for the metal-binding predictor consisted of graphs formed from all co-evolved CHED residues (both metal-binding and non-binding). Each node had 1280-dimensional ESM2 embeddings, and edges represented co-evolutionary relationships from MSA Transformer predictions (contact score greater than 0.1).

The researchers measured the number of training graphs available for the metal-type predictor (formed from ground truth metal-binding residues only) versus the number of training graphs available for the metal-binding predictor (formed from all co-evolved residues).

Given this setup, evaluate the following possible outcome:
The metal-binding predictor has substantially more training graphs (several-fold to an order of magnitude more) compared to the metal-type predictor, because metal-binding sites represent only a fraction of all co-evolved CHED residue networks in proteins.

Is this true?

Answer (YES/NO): YES